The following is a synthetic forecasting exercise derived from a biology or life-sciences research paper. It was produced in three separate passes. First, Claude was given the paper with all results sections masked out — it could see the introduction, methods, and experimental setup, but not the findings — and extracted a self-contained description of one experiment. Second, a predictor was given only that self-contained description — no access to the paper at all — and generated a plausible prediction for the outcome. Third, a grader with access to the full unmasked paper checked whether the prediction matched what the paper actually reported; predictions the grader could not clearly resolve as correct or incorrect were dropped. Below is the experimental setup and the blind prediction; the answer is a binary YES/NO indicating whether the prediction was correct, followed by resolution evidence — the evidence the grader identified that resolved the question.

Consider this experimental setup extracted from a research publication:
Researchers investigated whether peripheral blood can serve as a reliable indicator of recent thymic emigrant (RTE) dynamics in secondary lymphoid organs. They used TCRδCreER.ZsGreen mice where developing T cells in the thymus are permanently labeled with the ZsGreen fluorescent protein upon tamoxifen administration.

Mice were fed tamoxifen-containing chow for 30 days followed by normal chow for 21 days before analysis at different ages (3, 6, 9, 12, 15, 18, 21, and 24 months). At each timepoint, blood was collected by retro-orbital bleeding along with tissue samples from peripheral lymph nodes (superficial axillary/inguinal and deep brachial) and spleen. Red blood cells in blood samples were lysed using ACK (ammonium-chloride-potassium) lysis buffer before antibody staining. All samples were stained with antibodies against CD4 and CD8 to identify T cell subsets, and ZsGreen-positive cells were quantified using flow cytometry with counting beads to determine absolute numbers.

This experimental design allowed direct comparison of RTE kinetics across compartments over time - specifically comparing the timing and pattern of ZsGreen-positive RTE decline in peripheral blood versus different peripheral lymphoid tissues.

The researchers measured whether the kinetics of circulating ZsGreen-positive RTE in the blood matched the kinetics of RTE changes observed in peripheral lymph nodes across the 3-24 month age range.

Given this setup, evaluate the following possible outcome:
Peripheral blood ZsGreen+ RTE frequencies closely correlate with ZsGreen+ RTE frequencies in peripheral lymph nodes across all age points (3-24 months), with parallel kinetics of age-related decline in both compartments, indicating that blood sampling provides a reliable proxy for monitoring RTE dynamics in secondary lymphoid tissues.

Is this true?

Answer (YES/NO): NO